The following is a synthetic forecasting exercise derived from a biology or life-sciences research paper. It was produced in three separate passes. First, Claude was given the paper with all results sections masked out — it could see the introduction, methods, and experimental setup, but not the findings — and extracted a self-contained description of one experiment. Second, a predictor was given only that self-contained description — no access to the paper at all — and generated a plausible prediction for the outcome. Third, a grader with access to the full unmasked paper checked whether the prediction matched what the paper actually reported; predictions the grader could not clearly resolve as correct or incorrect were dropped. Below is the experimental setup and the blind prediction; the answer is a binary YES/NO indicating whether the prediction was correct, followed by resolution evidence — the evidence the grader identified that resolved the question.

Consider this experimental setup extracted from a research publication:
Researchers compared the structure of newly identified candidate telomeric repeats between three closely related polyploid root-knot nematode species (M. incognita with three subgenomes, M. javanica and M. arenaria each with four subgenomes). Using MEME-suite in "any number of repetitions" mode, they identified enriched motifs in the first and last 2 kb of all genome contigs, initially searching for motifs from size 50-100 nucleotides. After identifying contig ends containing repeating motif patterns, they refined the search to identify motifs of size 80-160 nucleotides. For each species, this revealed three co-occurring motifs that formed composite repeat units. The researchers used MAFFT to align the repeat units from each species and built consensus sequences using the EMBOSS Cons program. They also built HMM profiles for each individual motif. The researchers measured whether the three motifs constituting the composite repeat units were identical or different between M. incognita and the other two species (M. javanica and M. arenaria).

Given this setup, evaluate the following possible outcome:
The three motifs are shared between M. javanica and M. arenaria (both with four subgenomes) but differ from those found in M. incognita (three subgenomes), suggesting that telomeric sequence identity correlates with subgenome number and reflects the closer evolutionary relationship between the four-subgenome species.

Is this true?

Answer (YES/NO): NO